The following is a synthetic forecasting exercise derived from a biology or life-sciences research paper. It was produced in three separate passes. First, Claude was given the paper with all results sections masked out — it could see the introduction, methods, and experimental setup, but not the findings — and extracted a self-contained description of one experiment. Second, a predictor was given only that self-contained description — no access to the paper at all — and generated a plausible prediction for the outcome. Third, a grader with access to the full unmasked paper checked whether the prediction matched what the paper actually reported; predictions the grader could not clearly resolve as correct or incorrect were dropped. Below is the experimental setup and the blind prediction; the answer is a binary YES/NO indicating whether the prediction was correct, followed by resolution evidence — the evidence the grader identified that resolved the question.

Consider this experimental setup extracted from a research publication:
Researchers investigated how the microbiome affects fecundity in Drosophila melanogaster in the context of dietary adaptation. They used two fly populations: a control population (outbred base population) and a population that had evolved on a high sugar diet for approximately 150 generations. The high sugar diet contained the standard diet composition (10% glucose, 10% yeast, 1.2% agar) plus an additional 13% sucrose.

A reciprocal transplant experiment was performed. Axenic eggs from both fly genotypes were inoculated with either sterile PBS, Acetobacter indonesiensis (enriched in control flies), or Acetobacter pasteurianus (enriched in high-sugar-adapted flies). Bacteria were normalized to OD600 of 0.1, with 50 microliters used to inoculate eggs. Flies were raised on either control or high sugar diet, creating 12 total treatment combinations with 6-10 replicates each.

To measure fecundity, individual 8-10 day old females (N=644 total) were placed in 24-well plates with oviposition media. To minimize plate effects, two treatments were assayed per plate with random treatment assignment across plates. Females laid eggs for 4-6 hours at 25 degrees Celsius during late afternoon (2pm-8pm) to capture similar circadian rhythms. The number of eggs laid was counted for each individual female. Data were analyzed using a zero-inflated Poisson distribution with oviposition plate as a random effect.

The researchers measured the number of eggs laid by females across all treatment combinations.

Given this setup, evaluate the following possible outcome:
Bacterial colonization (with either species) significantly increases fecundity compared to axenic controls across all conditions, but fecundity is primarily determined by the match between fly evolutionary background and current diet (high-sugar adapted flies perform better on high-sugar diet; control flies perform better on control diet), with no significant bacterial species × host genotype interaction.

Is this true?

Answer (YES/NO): NO